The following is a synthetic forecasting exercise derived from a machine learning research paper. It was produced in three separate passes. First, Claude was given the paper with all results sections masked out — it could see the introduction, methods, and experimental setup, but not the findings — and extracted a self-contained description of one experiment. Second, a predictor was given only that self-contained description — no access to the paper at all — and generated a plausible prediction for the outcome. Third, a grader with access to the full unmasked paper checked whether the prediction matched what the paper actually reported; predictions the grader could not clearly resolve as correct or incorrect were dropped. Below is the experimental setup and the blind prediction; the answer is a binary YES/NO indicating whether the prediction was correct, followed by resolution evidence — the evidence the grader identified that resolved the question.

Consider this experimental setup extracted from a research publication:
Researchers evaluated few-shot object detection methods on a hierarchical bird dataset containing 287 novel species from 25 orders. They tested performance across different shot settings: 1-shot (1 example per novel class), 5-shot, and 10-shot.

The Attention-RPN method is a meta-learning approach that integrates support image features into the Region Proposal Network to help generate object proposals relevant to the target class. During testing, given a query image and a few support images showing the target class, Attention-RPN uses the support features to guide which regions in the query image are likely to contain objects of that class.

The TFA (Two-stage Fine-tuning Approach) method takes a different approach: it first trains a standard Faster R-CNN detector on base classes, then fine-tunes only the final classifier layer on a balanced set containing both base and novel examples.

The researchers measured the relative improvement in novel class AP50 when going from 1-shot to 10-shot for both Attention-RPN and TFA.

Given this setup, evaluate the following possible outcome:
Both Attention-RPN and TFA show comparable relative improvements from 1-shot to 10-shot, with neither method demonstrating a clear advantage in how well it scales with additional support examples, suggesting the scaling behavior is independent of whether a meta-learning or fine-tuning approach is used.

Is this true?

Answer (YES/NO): NO